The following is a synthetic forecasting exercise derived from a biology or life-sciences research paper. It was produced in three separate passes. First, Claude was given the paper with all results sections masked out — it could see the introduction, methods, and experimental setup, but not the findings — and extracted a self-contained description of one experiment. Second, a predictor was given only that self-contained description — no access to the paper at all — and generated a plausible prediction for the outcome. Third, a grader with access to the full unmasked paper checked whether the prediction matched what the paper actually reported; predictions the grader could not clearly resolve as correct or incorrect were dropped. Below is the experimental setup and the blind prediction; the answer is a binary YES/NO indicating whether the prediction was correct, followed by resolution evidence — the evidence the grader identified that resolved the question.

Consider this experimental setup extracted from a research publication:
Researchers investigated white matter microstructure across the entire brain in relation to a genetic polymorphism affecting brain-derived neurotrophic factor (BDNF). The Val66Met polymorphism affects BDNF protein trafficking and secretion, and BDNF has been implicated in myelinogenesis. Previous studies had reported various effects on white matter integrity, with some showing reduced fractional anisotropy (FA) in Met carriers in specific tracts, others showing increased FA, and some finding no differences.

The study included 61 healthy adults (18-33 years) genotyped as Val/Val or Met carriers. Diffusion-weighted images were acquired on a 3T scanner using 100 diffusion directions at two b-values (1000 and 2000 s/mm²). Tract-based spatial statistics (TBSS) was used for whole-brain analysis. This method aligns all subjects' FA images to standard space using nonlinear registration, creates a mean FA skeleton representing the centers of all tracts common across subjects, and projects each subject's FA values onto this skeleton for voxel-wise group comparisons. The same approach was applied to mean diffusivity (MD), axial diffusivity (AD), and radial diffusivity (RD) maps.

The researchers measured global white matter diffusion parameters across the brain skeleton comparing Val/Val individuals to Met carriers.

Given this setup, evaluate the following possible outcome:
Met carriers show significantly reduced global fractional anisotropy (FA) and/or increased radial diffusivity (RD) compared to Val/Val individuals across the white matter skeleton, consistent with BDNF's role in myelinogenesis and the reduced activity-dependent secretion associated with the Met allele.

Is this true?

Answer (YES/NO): NO